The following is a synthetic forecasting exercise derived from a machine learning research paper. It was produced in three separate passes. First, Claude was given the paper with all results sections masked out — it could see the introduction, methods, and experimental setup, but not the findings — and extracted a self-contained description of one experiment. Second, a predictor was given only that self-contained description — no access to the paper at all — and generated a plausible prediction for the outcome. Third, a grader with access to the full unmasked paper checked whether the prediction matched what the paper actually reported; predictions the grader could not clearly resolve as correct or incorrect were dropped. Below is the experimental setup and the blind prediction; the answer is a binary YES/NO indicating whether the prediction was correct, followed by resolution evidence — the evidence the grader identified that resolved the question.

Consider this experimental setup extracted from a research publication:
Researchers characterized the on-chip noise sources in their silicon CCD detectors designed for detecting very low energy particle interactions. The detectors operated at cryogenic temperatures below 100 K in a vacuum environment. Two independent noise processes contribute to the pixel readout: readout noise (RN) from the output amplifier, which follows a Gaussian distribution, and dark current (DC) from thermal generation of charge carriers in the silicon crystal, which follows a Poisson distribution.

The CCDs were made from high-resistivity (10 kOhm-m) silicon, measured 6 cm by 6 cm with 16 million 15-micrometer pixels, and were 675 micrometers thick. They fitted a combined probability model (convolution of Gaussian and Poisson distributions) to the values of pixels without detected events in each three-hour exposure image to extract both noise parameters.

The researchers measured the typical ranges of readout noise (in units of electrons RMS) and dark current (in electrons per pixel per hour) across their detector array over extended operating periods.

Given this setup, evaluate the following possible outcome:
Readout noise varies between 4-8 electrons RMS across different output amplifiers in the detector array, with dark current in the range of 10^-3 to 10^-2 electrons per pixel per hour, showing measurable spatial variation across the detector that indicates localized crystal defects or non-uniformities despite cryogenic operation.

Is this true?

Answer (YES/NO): NO